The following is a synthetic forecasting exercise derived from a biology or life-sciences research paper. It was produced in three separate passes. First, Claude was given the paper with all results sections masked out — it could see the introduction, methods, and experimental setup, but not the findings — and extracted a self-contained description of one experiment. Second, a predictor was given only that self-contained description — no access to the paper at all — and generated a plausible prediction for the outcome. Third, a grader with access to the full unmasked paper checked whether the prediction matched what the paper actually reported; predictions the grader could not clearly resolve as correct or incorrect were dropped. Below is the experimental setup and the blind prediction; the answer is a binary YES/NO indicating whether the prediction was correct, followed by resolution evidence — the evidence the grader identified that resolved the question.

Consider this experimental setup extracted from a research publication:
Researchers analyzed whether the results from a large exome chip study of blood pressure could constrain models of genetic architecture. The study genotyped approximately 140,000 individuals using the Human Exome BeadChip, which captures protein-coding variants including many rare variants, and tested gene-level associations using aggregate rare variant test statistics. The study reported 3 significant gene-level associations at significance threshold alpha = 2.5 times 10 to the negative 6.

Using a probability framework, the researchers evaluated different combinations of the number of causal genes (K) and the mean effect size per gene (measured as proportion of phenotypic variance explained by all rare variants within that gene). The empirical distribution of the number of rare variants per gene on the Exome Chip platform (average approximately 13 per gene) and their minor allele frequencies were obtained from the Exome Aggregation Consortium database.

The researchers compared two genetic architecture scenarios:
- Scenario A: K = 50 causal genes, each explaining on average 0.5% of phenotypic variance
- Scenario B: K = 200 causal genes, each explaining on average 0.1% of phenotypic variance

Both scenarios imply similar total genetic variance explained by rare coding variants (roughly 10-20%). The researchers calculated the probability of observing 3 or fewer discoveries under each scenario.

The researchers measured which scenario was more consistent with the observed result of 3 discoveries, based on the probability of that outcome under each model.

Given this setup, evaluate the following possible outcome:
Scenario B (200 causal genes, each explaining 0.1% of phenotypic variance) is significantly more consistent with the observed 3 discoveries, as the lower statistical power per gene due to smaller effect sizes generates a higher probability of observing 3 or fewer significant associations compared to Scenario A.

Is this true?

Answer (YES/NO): NO